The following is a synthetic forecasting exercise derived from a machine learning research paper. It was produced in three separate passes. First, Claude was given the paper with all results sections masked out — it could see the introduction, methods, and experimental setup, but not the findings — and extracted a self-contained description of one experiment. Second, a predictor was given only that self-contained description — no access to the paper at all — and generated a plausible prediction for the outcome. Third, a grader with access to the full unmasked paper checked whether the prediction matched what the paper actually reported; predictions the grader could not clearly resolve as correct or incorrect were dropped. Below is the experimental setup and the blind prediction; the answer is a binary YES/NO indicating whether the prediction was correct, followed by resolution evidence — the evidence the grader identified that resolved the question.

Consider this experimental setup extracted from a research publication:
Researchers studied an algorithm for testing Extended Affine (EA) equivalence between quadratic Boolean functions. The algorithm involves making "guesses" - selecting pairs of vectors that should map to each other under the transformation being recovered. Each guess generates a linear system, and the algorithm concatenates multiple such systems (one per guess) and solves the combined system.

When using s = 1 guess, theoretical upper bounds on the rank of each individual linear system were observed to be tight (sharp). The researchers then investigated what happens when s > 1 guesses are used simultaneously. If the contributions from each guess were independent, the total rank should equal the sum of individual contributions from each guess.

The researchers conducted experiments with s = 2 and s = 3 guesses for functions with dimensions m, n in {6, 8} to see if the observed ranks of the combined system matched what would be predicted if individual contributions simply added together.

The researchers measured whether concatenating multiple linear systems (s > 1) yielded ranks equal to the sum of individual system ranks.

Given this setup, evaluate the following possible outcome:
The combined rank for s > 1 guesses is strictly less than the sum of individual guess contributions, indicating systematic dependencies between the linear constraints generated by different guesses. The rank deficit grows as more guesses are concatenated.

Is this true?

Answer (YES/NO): YES